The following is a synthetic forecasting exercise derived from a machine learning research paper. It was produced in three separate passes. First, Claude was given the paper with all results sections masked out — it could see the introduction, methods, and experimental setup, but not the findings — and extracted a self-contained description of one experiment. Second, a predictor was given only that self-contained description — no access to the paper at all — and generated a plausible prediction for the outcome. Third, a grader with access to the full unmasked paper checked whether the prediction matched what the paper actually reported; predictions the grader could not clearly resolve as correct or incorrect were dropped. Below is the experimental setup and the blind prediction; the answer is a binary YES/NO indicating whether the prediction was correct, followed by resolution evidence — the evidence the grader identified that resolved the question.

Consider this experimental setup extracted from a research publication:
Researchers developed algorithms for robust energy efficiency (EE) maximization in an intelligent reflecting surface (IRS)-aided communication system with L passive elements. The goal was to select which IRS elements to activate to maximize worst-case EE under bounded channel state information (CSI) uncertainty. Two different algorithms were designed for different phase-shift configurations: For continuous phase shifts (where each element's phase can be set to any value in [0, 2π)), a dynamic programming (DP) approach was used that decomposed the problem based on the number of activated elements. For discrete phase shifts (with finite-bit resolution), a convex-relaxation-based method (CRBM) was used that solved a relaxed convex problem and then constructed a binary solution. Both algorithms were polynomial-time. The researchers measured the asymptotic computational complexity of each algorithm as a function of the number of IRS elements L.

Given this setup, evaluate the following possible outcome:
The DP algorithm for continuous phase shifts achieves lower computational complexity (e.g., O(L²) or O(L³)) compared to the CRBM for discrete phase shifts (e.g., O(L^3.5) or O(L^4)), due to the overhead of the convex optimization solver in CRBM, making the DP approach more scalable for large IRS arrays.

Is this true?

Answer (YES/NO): NO